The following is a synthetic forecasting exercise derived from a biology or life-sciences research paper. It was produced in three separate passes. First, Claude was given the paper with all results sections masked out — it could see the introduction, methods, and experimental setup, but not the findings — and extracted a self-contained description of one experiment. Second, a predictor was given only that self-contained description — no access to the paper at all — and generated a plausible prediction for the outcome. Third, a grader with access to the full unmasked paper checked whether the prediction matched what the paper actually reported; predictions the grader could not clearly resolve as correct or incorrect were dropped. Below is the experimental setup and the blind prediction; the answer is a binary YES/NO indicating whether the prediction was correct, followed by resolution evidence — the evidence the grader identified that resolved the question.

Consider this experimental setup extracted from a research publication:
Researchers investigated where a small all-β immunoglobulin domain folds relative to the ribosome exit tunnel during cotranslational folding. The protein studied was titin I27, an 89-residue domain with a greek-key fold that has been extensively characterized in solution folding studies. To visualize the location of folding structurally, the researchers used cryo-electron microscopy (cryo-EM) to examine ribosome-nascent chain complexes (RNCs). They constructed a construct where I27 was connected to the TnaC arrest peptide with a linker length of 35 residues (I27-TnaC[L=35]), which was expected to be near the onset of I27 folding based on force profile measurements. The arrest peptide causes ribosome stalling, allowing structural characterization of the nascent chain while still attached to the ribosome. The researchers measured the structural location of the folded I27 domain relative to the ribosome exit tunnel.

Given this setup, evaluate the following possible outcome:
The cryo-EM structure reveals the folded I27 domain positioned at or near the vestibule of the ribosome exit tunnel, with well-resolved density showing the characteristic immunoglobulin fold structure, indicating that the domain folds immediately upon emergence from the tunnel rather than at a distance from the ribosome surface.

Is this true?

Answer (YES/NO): YES